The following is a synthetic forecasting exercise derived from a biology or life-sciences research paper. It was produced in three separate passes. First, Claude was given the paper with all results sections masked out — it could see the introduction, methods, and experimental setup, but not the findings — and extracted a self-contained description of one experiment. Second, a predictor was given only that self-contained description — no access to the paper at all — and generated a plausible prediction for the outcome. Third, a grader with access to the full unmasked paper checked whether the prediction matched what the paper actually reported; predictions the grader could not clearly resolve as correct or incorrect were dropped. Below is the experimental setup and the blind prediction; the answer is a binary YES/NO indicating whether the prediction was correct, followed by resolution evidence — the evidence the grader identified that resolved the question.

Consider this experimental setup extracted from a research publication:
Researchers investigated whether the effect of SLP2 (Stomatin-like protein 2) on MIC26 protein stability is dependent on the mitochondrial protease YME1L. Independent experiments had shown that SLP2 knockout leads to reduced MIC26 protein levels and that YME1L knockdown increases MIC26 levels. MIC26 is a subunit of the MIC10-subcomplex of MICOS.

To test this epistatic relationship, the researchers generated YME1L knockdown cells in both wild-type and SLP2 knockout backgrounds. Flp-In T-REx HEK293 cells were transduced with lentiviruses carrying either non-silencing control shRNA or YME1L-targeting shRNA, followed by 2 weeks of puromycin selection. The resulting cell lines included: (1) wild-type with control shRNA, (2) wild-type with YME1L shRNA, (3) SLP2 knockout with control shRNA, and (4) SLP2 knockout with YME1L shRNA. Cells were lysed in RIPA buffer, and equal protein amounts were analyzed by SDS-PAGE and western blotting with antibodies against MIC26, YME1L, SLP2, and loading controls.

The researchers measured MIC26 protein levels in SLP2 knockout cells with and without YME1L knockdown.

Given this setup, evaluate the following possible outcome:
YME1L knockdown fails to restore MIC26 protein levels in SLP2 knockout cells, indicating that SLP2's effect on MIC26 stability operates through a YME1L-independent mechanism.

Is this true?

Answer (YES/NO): NO